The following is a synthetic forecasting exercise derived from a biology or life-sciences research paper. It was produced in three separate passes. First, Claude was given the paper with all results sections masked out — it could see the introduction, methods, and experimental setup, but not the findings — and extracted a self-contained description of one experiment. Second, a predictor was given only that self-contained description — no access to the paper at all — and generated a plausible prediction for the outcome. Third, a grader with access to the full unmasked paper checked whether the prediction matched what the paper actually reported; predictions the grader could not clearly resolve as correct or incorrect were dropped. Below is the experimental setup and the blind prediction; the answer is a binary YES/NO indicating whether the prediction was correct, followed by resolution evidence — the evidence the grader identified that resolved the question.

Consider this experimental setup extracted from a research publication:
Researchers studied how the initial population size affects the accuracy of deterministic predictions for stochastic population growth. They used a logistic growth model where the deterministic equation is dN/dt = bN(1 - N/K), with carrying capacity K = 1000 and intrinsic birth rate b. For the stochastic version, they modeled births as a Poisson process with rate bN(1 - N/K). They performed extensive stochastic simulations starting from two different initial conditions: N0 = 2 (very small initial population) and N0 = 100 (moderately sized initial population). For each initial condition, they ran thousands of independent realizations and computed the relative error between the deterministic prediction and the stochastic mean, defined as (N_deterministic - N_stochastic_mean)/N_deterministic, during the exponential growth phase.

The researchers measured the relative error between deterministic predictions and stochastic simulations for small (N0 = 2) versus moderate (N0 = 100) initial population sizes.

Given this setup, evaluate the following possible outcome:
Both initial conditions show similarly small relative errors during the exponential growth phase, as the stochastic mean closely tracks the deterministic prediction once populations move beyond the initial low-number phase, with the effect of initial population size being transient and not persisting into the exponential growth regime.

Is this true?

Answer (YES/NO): NO